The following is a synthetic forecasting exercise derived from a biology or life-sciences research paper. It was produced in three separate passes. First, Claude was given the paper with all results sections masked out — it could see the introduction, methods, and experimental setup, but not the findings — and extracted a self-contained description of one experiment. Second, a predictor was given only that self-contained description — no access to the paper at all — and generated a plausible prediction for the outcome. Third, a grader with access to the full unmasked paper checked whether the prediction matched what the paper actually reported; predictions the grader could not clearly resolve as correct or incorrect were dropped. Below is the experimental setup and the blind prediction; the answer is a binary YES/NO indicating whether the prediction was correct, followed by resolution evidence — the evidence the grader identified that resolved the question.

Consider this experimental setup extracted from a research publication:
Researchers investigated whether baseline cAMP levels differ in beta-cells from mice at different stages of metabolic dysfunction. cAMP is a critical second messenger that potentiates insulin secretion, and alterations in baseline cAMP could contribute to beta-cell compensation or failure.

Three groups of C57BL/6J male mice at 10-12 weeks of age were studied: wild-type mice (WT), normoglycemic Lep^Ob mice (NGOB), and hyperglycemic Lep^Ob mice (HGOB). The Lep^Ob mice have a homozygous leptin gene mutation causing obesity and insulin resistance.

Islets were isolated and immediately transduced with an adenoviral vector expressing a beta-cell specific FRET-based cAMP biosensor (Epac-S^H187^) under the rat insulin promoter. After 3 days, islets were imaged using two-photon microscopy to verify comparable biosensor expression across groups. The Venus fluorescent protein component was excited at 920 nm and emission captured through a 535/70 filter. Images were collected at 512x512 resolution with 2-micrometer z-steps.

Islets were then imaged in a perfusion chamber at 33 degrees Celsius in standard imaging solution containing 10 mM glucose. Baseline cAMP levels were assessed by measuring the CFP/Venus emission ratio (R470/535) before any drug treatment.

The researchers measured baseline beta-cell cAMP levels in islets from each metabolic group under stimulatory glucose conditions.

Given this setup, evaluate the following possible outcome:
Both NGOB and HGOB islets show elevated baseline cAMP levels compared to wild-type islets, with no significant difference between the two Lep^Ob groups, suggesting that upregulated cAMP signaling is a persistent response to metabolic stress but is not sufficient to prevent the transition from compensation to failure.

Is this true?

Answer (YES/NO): NO